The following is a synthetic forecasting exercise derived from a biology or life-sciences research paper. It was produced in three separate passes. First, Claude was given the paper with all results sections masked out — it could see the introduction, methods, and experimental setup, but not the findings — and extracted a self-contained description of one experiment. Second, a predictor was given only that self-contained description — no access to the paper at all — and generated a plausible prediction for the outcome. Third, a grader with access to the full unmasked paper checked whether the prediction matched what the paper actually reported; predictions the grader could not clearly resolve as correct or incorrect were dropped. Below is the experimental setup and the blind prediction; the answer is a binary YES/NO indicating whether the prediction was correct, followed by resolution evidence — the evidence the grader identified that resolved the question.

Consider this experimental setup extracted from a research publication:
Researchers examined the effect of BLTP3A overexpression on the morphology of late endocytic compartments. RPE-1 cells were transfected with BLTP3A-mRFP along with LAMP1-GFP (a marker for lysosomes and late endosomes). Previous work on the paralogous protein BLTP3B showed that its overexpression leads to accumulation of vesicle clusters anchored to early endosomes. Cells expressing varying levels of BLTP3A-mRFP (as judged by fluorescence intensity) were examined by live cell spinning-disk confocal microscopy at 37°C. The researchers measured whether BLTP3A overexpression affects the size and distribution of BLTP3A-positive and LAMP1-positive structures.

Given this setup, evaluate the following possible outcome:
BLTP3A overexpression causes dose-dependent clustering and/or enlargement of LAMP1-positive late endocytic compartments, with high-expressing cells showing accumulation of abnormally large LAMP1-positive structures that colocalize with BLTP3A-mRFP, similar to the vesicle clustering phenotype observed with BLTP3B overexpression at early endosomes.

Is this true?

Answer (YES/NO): NO